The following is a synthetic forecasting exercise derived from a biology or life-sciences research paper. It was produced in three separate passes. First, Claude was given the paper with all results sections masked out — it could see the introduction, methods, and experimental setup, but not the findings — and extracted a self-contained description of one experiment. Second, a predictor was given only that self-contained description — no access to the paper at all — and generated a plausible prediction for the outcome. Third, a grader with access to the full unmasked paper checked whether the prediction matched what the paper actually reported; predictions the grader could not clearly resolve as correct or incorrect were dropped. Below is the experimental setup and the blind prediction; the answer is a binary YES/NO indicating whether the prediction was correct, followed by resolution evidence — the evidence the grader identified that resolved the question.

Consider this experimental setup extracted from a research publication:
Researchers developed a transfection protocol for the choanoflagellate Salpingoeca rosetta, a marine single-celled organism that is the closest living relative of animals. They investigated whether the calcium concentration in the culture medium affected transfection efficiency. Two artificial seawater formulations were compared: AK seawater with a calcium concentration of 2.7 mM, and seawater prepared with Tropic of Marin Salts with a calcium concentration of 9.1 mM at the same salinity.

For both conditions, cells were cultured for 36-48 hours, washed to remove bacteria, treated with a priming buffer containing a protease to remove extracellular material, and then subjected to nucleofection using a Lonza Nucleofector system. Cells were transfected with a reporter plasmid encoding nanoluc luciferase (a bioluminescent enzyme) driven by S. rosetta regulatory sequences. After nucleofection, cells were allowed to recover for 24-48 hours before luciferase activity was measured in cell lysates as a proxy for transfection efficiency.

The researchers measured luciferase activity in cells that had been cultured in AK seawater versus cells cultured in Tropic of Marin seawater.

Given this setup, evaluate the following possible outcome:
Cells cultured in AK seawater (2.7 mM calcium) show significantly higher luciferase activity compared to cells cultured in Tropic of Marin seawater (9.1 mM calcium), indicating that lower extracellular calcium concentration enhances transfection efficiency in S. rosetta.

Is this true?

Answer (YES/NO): YES